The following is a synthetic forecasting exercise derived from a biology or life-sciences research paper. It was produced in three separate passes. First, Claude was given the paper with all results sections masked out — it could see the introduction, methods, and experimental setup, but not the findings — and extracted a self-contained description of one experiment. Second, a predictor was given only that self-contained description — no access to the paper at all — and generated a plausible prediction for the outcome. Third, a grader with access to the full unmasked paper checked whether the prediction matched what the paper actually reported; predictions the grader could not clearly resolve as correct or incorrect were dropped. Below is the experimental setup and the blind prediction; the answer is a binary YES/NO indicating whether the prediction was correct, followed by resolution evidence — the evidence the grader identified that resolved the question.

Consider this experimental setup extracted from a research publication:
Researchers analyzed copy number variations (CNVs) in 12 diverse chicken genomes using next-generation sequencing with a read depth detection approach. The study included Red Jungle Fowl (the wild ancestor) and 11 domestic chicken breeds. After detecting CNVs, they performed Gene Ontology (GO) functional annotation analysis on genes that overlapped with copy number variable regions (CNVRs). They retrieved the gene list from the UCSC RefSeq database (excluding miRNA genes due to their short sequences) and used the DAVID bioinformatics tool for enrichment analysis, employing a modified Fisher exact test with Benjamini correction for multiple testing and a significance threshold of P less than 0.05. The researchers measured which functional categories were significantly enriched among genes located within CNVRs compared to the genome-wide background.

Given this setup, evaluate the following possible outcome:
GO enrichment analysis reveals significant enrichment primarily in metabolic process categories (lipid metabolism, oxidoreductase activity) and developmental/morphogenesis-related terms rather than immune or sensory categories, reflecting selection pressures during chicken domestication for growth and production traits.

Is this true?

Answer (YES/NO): NO